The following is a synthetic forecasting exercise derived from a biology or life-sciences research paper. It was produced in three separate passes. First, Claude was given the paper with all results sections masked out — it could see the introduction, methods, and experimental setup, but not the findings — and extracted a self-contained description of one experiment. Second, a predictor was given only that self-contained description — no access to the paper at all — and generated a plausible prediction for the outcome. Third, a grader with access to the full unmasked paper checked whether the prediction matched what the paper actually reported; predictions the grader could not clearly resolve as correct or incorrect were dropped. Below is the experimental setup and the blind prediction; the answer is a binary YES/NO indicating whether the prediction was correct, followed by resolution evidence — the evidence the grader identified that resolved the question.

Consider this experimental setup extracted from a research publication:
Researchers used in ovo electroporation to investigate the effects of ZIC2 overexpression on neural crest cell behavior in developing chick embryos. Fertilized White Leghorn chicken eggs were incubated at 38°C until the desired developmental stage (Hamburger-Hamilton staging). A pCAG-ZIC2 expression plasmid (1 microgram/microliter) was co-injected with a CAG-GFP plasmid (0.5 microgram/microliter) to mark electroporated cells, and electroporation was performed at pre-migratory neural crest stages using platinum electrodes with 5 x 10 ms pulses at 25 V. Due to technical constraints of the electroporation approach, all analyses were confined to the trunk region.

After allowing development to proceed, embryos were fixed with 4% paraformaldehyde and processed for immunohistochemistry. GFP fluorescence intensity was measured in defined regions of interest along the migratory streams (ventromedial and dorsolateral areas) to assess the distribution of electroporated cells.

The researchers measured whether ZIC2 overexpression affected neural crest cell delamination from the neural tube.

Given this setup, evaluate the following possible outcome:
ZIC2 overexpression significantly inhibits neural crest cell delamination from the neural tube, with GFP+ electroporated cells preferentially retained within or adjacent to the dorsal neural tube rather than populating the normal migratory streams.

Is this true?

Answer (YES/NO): NO